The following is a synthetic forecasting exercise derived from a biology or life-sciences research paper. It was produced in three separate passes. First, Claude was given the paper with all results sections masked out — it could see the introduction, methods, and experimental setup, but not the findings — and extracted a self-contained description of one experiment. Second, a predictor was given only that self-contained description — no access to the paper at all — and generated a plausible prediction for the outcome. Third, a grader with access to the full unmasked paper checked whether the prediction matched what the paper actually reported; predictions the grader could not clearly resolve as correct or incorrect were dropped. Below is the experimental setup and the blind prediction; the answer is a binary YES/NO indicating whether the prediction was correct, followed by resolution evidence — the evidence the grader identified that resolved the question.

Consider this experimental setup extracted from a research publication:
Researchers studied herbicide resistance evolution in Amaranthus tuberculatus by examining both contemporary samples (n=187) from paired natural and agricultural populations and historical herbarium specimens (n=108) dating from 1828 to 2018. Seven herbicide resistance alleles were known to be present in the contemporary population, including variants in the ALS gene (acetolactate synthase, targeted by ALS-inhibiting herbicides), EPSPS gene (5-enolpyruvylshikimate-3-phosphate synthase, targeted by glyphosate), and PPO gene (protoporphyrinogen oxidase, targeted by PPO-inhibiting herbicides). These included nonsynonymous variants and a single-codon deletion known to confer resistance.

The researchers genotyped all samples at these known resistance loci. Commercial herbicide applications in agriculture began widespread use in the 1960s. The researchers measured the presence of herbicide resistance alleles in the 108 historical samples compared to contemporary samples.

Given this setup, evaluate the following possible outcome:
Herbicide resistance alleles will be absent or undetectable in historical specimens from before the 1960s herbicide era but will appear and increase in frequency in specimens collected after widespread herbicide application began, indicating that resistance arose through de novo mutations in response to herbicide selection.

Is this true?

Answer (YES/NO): YES